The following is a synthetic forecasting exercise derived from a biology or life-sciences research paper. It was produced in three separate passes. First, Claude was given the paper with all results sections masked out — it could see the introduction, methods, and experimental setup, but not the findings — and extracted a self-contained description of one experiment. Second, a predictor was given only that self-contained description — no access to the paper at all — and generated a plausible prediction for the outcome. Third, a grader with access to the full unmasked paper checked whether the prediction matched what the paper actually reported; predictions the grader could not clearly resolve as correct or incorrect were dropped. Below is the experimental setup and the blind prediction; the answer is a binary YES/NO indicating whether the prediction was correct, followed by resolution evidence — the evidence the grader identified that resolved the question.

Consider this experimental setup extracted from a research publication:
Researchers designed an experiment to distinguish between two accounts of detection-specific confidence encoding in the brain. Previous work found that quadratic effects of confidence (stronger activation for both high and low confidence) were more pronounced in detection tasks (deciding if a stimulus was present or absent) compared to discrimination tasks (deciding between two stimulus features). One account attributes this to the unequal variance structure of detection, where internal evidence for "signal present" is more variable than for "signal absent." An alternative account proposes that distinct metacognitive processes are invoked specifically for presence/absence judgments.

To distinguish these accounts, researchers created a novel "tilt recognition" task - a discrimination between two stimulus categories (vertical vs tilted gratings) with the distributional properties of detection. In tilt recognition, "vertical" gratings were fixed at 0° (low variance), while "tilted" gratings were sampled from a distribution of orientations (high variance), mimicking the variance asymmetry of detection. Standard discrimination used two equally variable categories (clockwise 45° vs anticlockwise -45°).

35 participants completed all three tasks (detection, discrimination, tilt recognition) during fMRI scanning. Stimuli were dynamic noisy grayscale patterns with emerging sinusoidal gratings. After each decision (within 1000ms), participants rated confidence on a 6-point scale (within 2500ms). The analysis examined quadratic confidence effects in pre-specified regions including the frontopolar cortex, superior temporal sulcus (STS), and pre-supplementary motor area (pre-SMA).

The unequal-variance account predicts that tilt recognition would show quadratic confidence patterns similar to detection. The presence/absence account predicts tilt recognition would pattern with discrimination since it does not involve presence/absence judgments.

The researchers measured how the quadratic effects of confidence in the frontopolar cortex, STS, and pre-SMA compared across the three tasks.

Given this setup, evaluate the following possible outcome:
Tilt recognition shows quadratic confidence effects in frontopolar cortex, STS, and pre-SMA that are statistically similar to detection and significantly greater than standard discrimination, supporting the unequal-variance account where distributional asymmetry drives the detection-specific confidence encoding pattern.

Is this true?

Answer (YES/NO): NO